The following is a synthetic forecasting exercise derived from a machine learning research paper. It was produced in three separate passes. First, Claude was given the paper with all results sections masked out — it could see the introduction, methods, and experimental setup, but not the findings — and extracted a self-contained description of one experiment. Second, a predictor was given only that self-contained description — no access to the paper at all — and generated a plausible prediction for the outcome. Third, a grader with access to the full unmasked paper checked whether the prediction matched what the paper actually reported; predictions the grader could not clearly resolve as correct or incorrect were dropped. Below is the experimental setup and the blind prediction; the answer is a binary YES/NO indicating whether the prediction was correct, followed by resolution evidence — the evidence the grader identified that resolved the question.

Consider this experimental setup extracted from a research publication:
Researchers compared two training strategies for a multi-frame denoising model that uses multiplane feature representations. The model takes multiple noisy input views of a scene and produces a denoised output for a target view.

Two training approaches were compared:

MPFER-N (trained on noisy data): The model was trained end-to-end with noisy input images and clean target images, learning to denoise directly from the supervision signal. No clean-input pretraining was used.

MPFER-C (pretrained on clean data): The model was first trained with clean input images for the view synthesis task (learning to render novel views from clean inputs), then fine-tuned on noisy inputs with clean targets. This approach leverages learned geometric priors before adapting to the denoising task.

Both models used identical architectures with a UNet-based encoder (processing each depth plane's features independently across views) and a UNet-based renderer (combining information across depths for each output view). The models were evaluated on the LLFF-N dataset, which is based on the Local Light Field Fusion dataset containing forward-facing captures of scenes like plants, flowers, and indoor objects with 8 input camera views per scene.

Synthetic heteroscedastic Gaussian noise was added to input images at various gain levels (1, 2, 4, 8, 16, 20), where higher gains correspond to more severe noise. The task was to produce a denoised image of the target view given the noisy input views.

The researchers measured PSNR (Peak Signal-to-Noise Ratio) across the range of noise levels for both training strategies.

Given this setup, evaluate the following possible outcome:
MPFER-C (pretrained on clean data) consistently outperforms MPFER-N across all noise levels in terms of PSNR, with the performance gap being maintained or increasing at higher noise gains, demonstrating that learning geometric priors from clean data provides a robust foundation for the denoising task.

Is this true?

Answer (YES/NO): YES